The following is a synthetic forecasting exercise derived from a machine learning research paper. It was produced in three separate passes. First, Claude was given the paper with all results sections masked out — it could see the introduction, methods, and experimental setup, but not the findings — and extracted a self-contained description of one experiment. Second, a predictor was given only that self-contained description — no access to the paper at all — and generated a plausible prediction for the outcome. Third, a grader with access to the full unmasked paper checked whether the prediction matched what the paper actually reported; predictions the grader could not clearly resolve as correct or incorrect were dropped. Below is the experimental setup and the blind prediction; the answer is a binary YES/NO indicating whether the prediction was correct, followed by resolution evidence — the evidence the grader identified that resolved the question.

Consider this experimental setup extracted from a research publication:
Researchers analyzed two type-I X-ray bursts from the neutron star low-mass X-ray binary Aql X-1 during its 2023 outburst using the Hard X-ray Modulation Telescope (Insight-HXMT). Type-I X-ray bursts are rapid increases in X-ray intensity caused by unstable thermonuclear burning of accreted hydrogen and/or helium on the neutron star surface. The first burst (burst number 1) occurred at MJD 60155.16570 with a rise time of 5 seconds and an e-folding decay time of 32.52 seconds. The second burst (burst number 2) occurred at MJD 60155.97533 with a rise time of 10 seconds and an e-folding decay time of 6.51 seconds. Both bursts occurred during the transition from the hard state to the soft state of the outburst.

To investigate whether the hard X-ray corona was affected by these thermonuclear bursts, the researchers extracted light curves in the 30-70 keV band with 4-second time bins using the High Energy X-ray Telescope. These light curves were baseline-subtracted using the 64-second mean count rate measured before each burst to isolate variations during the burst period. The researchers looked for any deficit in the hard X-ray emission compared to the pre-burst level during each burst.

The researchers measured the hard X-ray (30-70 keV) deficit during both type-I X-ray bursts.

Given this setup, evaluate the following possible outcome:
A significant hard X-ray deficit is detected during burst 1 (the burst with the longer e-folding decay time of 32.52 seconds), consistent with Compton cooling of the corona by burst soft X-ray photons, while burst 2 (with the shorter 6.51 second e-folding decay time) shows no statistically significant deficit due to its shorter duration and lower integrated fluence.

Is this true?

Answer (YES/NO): NO